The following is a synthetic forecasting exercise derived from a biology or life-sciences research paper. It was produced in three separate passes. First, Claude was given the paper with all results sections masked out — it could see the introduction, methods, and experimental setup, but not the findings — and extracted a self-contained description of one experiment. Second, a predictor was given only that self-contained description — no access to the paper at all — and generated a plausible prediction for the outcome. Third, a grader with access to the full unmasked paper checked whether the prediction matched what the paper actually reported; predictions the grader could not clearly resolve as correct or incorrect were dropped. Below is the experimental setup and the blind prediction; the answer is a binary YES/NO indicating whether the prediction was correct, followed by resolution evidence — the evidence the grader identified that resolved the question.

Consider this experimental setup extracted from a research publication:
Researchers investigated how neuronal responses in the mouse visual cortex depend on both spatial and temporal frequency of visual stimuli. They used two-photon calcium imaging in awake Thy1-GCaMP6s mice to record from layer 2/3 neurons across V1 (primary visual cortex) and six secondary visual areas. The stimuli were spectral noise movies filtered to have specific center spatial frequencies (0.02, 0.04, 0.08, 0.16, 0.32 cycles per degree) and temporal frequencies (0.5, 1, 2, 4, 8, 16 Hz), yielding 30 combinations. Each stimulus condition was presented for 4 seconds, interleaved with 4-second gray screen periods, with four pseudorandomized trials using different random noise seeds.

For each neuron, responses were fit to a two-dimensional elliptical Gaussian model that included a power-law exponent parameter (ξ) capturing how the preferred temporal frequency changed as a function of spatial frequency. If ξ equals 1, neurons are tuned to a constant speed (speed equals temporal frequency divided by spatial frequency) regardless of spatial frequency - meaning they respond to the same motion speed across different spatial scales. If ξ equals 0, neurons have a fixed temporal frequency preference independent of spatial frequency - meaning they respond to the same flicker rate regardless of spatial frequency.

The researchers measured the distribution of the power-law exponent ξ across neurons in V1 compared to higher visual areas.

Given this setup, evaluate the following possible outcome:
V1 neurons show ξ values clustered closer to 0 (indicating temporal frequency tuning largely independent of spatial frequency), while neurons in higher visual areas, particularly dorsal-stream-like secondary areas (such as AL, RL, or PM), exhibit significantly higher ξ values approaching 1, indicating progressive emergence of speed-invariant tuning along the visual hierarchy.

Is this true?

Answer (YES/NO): NO